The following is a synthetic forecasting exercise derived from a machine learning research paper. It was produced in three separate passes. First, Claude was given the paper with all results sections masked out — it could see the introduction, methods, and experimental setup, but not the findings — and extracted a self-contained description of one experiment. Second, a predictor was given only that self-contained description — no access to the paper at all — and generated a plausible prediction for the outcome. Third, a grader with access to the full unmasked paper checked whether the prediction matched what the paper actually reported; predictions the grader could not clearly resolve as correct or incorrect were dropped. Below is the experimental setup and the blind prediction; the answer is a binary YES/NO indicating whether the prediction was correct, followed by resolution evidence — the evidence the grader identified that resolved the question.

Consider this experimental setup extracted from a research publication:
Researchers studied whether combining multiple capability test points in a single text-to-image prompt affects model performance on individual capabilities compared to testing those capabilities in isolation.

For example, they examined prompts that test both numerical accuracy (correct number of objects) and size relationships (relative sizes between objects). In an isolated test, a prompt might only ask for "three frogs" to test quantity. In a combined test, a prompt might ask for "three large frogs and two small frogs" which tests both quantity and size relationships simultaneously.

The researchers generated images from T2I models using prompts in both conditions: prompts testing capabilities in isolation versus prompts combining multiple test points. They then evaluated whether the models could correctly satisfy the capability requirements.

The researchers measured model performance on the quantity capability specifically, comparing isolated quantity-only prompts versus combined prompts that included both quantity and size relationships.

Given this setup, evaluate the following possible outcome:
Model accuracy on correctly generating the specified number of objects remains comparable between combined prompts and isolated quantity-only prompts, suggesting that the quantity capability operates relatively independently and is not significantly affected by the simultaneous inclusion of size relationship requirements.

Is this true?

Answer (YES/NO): NO